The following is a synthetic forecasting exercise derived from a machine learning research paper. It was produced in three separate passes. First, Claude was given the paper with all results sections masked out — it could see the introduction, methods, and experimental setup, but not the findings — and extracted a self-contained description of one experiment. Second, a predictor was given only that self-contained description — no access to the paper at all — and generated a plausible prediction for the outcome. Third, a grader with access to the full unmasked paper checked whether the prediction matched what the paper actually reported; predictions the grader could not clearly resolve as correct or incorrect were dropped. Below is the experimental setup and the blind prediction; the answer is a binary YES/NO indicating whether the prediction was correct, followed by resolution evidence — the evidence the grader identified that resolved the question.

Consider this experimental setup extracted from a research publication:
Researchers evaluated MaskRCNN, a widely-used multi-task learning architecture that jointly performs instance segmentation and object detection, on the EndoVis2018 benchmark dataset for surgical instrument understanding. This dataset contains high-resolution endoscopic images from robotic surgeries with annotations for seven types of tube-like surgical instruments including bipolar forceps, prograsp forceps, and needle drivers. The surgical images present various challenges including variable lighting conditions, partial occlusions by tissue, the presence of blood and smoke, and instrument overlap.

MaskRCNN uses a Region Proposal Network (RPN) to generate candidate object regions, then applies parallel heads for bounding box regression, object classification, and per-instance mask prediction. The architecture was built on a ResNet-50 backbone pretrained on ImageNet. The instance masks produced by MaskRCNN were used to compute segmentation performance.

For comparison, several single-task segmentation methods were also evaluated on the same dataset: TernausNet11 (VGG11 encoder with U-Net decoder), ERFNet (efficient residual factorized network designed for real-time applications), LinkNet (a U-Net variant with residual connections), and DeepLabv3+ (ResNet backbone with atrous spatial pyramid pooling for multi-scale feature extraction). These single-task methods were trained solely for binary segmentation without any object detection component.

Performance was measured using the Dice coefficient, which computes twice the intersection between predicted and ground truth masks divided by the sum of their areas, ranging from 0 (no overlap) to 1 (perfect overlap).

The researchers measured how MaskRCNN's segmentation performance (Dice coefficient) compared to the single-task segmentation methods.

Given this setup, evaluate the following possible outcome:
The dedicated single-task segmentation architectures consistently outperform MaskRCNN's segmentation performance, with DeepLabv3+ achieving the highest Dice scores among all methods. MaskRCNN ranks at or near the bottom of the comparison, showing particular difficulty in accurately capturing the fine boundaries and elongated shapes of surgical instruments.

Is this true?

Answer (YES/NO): NO